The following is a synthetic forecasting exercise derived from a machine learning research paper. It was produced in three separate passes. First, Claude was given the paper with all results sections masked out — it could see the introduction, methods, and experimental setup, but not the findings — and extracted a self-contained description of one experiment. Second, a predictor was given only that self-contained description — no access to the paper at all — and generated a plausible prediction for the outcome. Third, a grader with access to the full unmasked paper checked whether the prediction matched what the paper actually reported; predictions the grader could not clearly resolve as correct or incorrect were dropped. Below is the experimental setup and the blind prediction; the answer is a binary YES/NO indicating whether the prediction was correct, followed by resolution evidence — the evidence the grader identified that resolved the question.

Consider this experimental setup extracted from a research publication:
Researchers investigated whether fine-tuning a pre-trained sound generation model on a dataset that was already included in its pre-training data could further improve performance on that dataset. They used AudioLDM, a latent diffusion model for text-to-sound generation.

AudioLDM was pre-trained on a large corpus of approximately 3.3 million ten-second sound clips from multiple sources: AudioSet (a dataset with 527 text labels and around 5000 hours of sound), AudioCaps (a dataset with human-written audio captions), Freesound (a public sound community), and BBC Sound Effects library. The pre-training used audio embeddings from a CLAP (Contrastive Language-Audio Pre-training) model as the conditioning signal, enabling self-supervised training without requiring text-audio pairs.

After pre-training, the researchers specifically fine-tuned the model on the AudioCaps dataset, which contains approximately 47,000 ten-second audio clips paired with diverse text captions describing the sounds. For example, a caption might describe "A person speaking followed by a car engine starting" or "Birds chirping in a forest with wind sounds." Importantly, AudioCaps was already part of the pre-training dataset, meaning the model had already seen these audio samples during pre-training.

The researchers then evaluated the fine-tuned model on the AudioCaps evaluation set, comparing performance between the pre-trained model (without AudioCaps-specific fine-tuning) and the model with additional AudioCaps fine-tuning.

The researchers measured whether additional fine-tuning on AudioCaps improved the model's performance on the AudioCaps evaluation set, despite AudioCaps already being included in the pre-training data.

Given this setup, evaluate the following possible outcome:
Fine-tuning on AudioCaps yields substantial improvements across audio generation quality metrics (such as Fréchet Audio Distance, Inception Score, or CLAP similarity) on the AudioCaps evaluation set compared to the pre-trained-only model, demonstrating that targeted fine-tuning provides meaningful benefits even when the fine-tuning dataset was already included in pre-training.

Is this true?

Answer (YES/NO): YES